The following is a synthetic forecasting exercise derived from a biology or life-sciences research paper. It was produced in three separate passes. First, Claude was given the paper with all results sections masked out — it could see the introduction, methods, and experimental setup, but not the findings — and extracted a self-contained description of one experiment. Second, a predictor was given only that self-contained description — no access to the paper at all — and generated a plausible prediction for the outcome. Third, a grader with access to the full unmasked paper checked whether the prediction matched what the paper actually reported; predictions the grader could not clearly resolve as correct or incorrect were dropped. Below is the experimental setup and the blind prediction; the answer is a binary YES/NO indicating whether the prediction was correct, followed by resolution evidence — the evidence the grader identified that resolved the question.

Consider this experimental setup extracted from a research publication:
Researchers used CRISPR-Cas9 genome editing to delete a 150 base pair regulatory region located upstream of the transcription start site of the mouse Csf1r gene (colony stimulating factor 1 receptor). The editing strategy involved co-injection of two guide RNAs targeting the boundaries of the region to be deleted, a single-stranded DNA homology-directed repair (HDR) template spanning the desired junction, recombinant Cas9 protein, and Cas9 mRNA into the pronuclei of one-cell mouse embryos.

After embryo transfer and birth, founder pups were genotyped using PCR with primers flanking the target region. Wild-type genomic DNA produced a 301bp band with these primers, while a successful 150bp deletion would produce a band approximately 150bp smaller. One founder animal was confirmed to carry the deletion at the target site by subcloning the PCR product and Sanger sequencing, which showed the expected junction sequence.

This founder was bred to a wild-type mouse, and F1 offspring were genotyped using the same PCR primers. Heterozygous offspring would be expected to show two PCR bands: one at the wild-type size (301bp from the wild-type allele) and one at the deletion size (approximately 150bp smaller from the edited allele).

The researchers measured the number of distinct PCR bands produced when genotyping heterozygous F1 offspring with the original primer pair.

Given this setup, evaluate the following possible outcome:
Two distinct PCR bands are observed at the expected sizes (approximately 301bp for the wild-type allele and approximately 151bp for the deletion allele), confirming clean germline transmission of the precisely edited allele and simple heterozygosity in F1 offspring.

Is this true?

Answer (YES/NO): NO